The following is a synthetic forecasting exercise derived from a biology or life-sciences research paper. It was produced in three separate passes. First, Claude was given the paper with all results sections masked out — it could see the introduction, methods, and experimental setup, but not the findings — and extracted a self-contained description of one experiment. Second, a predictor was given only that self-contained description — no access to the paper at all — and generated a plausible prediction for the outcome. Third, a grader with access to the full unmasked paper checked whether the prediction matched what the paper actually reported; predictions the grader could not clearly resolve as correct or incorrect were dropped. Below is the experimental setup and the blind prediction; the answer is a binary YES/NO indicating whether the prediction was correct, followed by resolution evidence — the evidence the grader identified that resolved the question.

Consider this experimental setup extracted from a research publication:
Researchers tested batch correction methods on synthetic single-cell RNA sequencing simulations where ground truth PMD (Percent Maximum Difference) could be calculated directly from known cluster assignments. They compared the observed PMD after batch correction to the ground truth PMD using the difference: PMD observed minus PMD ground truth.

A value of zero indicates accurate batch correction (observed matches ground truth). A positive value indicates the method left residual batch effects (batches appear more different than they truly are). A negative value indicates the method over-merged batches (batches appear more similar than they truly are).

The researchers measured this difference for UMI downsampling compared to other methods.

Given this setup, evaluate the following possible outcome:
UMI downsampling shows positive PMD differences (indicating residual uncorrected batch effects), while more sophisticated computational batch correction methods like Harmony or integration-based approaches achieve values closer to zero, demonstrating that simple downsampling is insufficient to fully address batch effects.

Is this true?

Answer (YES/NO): NO